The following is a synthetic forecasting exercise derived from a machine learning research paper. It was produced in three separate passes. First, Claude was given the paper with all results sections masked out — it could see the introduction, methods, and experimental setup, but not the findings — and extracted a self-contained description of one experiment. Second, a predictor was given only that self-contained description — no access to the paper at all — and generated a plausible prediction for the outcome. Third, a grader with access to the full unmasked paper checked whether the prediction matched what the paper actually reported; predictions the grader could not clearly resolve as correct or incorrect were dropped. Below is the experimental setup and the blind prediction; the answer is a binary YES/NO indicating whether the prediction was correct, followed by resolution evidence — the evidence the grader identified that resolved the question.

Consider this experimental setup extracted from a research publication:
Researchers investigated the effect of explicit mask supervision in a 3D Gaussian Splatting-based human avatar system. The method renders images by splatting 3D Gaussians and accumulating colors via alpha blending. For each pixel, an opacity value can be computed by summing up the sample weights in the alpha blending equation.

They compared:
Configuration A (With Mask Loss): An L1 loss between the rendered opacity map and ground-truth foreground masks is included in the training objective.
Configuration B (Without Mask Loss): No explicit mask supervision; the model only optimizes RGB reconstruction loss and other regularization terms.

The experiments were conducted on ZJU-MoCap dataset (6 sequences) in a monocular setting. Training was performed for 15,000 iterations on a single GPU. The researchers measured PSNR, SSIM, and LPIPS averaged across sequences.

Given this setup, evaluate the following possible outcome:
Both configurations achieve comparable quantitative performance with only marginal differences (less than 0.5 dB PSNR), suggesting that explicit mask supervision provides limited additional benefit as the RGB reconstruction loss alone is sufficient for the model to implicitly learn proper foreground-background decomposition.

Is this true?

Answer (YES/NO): NO